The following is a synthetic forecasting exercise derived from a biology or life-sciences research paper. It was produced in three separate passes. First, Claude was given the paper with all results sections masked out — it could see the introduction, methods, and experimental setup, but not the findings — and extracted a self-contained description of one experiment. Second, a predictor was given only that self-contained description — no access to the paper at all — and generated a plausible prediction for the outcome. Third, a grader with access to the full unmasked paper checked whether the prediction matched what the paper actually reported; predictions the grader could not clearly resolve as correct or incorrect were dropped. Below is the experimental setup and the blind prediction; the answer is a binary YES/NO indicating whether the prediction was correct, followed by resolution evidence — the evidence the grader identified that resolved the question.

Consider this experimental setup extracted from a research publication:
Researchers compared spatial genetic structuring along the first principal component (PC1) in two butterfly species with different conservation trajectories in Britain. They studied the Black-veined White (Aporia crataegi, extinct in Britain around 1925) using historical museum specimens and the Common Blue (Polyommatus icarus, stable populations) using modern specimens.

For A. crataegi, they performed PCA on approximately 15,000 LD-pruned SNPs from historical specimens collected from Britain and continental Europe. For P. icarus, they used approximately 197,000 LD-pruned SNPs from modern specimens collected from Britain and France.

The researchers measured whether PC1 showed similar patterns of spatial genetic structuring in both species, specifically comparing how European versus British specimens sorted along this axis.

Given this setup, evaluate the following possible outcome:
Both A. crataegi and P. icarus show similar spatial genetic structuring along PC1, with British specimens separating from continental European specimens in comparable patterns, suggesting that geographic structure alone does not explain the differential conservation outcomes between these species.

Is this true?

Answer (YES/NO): YES